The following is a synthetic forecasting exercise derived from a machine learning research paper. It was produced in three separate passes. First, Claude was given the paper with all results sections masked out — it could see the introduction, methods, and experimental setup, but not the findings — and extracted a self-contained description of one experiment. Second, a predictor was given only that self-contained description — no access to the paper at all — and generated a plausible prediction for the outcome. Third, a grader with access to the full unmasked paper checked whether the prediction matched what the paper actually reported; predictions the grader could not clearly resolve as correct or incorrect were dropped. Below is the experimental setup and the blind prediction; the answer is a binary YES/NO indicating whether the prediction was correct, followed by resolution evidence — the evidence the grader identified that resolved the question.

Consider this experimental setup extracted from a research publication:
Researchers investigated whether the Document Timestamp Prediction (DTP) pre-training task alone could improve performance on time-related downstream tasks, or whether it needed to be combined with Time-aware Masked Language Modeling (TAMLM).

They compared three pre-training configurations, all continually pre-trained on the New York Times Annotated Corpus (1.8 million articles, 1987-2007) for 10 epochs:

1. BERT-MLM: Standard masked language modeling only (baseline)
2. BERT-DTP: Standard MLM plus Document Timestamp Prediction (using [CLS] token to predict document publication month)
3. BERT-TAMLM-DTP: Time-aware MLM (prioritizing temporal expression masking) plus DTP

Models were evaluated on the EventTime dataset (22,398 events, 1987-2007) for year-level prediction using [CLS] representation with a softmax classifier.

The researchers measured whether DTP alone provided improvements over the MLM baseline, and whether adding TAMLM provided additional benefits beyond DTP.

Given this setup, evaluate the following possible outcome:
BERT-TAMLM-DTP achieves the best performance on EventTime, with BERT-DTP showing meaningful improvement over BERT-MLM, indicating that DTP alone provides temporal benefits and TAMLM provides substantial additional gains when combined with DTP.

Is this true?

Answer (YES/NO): YES